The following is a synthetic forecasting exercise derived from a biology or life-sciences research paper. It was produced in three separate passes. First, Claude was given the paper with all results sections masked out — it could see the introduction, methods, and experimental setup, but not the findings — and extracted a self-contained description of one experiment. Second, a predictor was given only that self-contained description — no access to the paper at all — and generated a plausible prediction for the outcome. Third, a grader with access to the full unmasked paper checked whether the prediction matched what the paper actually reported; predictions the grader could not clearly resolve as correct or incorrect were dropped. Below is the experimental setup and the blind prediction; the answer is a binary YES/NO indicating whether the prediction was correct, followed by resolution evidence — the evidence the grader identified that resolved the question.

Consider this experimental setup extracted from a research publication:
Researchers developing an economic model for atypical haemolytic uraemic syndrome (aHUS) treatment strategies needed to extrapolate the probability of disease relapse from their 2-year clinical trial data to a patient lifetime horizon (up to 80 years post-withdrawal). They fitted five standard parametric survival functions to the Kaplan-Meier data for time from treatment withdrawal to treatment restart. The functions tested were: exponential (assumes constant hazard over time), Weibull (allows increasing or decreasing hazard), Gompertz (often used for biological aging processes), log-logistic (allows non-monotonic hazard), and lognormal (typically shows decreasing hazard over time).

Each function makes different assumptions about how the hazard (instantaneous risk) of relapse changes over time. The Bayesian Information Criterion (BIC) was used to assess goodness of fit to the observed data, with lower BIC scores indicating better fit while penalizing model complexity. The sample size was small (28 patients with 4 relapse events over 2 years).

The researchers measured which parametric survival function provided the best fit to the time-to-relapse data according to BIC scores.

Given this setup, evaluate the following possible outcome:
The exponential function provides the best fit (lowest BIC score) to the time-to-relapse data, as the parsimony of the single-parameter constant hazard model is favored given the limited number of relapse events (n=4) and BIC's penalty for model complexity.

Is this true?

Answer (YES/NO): YES